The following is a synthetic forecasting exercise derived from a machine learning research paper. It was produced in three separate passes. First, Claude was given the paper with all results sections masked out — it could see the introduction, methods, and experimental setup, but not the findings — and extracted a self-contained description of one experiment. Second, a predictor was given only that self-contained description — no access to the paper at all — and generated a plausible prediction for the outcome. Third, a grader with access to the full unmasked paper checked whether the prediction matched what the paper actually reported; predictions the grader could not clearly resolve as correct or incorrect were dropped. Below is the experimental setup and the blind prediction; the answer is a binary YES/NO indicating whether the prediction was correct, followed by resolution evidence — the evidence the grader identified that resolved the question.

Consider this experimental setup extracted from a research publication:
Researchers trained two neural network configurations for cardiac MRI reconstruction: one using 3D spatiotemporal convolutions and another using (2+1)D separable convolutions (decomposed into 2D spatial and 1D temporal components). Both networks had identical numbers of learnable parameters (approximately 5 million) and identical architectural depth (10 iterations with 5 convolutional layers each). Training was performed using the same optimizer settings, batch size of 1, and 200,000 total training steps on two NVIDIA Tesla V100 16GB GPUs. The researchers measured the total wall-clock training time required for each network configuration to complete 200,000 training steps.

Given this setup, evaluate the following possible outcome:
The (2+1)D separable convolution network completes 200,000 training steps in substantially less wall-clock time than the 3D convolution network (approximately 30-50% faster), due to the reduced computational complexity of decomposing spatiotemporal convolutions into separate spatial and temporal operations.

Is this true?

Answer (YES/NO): NO